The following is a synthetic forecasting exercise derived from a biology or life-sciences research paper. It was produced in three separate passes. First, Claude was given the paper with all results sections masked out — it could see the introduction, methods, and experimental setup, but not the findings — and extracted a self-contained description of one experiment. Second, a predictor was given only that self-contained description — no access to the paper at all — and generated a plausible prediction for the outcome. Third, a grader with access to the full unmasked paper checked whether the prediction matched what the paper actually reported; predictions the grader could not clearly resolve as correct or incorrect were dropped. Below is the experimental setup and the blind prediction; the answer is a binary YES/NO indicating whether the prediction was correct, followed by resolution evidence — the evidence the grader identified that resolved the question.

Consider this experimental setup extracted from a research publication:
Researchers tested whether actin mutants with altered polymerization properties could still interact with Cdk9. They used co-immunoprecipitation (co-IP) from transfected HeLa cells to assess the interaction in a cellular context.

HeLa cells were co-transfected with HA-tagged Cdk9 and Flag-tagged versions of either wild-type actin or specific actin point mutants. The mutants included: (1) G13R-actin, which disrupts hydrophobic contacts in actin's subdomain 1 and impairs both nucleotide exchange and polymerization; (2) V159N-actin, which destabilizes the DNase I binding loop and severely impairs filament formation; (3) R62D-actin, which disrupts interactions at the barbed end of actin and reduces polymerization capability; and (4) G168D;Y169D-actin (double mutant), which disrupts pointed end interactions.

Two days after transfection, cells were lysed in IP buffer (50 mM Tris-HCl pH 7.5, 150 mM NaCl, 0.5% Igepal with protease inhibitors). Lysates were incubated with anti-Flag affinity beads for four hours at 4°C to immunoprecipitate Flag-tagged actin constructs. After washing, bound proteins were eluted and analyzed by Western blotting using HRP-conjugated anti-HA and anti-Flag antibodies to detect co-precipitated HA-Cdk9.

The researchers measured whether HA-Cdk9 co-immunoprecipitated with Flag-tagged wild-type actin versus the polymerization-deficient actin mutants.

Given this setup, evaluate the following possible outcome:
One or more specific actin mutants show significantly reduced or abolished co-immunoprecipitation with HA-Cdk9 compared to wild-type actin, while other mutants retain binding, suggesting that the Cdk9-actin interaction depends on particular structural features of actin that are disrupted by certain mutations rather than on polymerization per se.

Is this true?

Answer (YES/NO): NO